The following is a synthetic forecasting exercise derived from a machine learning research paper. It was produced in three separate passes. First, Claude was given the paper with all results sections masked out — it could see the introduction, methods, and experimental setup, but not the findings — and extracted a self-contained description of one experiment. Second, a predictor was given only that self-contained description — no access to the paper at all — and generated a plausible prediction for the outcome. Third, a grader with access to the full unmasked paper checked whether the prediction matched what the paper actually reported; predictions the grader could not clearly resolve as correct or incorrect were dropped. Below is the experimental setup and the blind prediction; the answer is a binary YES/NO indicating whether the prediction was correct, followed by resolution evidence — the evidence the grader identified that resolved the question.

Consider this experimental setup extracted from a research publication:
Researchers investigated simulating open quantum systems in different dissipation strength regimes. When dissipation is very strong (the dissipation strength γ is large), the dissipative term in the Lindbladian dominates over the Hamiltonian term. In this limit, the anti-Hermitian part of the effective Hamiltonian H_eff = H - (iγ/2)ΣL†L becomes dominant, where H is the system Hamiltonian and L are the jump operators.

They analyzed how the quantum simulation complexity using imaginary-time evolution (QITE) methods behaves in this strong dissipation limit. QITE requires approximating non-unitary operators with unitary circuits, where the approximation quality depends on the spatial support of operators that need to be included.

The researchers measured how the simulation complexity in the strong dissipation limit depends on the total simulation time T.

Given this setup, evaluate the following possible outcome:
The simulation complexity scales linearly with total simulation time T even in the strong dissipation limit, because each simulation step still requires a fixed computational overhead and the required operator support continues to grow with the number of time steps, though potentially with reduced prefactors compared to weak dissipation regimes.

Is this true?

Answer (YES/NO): NO